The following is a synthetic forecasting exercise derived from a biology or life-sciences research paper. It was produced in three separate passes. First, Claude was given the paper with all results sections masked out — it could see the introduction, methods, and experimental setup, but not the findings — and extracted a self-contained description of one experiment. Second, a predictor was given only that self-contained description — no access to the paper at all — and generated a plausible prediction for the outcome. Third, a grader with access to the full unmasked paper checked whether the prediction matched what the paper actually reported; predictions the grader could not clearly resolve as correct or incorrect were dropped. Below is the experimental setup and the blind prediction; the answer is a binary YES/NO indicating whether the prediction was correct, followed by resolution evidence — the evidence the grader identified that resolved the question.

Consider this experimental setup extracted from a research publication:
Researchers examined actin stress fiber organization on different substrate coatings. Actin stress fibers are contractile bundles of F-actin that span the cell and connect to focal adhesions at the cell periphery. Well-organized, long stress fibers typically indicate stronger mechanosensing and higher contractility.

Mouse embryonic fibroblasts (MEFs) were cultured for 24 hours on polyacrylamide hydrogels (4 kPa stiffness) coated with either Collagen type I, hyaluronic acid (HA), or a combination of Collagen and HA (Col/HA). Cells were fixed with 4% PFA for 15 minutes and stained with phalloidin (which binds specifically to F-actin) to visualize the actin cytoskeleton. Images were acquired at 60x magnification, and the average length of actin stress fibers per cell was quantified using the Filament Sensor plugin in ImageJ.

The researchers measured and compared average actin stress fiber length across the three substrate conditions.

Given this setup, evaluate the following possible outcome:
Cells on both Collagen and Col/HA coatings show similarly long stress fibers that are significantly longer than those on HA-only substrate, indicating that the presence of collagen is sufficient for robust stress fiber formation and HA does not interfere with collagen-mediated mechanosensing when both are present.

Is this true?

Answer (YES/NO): YES